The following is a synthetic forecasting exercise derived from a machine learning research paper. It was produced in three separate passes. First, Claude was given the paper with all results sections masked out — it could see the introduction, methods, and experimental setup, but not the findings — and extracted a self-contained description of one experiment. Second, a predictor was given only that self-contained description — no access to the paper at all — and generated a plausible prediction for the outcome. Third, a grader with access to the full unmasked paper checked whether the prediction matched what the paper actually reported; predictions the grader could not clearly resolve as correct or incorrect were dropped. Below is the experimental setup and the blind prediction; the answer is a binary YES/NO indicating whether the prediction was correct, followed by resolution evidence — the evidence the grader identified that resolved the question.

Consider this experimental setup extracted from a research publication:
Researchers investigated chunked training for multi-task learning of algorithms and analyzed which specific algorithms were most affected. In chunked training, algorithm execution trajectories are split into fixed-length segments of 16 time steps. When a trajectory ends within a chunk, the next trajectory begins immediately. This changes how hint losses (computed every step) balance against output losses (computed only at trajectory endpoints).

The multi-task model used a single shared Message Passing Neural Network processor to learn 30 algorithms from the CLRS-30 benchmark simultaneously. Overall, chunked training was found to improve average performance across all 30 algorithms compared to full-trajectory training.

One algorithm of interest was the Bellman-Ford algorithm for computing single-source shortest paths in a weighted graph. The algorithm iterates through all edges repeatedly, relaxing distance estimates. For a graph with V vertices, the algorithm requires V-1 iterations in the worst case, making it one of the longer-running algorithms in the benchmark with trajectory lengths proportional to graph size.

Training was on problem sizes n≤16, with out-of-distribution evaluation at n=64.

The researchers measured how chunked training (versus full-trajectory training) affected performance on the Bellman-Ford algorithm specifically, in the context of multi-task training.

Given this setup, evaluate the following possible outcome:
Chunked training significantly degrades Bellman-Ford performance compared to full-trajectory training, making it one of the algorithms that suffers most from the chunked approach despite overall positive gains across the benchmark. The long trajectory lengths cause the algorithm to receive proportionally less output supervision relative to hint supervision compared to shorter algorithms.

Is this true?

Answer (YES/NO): YES